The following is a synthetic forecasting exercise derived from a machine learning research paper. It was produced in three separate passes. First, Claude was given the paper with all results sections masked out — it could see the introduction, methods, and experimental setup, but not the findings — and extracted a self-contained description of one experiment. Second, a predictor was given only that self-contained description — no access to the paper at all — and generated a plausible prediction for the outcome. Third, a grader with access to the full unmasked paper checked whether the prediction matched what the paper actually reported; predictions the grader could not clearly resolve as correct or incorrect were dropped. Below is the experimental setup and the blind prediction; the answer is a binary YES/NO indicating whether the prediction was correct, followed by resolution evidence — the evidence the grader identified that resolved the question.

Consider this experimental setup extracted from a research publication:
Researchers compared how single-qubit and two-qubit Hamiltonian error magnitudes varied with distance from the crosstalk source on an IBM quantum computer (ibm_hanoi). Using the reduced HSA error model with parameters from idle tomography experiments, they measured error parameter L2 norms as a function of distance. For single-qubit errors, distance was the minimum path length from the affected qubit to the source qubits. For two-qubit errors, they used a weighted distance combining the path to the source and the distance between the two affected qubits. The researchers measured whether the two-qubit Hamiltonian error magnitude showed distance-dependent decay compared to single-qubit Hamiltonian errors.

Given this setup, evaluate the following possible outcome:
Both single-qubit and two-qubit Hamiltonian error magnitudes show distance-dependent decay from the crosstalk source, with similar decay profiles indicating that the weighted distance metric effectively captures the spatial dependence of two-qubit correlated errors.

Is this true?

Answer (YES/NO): NO